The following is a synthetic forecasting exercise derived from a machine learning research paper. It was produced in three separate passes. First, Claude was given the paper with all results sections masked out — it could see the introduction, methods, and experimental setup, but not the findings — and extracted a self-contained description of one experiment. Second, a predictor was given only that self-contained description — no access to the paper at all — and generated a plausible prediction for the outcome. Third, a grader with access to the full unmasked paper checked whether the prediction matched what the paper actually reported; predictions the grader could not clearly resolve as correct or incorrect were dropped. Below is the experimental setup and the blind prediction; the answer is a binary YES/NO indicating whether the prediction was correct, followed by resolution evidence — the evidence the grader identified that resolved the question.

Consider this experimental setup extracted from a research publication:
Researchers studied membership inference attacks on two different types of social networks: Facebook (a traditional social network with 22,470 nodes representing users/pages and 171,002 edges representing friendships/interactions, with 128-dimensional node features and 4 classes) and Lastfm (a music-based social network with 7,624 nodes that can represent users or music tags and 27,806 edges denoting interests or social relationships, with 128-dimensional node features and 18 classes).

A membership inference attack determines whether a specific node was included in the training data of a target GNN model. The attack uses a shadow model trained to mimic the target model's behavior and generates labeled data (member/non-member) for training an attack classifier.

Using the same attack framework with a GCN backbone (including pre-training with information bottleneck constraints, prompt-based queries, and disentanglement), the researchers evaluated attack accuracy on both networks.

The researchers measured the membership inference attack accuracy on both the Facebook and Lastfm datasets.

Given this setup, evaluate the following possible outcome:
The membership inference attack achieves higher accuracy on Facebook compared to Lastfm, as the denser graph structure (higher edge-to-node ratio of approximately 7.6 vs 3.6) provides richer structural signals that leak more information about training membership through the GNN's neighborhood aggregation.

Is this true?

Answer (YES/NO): NO